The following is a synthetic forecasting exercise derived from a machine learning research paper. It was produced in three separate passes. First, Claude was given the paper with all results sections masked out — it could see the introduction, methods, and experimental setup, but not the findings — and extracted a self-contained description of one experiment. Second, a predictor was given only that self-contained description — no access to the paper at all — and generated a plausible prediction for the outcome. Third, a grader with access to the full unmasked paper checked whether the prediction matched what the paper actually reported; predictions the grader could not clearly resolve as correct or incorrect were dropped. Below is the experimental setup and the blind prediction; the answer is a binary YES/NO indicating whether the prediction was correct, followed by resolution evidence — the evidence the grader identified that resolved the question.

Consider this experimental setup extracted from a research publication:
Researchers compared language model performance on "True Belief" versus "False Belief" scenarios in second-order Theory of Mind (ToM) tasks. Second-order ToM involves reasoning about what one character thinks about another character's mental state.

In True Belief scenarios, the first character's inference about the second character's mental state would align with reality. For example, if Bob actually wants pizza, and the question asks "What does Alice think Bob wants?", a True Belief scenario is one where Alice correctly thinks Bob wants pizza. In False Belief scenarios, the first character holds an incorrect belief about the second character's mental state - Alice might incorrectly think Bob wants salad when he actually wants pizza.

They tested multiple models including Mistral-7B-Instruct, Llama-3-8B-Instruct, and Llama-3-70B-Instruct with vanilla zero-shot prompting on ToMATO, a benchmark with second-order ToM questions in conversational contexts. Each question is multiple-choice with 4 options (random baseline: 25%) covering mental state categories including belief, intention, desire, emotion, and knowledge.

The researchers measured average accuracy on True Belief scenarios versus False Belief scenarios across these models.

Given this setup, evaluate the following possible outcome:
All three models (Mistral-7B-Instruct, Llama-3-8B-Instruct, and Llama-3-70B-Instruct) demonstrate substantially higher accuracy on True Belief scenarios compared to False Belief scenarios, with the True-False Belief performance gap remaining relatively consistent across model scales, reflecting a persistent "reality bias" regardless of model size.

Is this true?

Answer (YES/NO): YES